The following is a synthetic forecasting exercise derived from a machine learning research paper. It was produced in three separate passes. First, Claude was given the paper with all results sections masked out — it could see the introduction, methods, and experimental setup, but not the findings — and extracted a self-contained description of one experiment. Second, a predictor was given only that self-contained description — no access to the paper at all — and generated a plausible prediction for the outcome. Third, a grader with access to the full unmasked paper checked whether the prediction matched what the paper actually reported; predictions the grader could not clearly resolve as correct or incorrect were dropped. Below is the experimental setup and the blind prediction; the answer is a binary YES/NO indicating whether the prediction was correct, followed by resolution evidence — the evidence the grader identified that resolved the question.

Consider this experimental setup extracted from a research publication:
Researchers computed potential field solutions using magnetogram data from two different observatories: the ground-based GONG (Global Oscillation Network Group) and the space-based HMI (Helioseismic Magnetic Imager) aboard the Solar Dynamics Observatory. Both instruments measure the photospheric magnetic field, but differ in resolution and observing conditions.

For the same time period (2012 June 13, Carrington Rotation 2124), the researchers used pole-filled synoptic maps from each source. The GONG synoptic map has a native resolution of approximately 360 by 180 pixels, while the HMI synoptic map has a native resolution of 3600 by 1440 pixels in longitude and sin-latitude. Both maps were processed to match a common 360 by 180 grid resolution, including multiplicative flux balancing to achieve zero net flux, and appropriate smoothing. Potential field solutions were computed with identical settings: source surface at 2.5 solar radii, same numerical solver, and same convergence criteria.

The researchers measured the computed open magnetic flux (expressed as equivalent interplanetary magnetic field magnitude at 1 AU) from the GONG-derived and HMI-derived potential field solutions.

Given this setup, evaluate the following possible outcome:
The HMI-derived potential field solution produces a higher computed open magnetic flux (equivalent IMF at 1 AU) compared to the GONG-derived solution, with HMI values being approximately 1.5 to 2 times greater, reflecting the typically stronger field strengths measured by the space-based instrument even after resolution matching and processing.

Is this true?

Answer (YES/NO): NO